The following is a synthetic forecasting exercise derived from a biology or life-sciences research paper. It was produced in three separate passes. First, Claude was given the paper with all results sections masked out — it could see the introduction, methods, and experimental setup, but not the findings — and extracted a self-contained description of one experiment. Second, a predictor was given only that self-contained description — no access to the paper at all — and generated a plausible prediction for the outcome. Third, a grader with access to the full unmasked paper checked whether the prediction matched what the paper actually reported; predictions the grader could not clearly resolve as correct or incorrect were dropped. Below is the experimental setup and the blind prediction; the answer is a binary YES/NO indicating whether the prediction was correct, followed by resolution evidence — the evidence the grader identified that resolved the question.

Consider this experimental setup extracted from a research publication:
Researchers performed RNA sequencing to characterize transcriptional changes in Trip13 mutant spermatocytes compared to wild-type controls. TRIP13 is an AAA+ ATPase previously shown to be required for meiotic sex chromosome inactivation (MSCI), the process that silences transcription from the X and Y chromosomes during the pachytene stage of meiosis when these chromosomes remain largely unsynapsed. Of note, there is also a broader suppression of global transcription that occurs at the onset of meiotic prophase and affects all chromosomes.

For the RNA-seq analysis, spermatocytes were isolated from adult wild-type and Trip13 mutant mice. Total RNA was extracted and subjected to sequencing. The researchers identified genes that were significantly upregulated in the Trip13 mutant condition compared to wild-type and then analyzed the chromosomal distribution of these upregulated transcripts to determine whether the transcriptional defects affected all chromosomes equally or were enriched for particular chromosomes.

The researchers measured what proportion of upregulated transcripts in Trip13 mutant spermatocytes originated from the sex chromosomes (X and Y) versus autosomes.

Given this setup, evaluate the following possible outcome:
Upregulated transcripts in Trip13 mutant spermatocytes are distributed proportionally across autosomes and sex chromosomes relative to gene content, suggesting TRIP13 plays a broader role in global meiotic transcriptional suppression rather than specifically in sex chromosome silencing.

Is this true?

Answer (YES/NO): NO